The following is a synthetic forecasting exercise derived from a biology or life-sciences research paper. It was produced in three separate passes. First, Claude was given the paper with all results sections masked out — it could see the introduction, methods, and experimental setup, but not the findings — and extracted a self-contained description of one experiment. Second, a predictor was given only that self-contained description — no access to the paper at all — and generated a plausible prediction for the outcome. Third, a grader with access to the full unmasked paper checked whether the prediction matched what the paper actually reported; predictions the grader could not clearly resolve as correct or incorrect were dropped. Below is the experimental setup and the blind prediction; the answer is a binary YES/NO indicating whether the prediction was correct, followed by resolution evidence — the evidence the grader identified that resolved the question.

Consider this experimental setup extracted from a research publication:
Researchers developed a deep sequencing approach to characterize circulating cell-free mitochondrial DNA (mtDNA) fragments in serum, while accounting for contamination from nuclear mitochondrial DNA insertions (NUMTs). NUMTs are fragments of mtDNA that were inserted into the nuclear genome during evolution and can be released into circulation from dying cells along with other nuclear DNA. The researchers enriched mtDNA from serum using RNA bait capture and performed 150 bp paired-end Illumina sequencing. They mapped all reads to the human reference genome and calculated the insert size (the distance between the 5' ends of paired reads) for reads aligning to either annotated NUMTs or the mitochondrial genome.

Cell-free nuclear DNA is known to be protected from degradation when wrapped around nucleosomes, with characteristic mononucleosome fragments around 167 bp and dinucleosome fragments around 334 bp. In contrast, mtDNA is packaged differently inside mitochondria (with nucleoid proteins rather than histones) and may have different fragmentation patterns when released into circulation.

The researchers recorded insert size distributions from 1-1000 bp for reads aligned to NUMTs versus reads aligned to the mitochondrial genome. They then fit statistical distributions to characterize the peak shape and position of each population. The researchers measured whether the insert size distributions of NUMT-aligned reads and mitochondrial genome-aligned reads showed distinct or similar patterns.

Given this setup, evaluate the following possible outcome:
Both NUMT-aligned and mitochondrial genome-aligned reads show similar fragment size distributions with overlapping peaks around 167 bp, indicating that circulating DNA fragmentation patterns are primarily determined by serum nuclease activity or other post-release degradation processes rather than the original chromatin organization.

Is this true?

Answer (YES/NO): NO